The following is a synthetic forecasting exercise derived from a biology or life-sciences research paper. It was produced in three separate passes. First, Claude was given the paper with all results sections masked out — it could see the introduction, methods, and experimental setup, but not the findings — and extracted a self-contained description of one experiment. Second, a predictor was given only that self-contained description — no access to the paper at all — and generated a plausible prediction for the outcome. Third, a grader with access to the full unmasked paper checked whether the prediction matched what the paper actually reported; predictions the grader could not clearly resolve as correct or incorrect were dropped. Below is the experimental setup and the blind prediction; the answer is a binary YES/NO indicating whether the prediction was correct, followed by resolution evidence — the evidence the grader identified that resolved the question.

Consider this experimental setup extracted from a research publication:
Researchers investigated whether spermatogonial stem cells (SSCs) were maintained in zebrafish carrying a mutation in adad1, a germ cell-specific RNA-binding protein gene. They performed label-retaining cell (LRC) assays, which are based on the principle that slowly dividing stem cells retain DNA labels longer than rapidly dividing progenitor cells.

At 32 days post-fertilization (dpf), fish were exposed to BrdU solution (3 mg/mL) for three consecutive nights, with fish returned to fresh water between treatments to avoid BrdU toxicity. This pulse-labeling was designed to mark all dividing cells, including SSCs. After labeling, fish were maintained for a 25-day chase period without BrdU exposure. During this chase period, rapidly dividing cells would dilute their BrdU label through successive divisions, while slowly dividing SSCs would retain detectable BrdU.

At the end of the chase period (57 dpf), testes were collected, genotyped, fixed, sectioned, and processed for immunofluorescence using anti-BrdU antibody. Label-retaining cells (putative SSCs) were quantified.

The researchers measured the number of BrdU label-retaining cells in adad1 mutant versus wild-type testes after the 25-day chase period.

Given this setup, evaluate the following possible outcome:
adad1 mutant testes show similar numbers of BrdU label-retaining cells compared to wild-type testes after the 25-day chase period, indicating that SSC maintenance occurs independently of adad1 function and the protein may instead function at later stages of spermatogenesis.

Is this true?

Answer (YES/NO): NO